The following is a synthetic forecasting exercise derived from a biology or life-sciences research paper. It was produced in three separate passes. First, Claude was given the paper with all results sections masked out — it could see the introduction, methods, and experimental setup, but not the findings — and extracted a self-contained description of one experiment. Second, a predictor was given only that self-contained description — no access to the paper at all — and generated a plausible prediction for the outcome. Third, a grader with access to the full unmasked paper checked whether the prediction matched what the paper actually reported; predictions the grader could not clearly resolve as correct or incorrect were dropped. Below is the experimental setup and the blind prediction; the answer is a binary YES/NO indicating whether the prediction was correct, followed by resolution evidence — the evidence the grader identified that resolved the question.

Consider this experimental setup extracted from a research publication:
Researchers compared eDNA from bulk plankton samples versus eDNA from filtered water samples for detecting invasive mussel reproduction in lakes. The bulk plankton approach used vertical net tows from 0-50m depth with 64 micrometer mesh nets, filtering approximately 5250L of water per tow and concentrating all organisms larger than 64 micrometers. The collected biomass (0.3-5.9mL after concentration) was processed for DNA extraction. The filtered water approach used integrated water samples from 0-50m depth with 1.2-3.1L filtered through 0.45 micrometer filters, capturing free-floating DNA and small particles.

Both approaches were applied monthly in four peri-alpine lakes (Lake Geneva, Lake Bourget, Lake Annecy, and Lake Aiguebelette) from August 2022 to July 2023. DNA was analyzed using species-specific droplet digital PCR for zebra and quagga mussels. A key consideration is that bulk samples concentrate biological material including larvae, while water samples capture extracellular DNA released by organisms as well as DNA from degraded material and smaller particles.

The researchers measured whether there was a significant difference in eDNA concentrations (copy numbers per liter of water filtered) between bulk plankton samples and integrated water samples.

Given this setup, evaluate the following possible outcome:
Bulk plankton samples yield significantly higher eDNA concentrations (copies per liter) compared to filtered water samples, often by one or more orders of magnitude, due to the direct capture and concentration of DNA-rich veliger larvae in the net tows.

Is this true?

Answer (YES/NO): NO